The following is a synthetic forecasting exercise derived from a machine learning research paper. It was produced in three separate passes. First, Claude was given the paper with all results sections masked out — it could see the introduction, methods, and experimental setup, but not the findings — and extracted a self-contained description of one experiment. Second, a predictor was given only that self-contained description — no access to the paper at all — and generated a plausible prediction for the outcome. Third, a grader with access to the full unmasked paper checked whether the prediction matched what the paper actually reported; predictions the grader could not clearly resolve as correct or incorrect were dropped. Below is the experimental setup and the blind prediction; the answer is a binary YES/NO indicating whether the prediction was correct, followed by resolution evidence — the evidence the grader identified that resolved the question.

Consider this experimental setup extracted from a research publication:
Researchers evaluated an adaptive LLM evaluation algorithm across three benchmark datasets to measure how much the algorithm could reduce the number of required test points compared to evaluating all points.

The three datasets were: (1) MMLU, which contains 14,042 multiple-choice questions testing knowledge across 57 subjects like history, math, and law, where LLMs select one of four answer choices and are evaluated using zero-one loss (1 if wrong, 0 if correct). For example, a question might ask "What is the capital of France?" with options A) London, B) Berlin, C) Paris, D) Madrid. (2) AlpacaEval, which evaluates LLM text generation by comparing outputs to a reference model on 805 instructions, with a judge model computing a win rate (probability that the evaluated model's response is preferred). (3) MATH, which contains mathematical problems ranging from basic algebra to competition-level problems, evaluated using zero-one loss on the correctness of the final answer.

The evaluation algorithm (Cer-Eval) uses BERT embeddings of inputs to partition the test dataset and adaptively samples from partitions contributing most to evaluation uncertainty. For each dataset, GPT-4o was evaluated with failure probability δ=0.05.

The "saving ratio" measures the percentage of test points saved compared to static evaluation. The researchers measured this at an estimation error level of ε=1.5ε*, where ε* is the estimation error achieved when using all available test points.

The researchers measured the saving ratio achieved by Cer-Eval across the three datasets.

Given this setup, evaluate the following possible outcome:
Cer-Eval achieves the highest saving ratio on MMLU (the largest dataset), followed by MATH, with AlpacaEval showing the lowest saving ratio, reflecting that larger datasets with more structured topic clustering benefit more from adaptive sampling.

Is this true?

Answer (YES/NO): NO